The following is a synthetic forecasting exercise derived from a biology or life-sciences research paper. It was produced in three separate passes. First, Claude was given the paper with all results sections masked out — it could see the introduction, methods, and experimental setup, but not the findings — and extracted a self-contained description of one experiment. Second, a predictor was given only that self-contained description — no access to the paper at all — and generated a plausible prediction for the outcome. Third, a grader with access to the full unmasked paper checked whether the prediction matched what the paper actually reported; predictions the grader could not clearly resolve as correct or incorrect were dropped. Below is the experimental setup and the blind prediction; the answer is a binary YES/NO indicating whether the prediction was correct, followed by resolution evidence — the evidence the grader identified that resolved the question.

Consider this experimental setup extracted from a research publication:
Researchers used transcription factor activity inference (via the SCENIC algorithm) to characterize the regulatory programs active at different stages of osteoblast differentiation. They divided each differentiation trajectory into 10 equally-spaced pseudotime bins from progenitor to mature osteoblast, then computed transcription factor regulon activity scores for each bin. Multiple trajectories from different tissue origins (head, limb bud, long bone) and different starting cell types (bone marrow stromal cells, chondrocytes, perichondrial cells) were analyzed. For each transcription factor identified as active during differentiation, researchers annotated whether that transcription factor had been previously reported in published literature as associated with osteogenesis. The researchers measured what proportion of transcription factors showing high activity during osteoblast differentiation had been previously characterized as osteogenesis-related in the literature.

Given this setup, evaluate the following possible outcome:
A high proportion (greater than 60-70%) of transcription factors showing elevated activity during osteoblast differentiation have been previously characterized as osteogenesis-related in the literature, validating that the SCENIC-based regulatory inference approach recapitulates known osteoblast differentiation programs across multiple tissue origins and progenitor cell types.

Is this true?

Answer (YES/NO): YES